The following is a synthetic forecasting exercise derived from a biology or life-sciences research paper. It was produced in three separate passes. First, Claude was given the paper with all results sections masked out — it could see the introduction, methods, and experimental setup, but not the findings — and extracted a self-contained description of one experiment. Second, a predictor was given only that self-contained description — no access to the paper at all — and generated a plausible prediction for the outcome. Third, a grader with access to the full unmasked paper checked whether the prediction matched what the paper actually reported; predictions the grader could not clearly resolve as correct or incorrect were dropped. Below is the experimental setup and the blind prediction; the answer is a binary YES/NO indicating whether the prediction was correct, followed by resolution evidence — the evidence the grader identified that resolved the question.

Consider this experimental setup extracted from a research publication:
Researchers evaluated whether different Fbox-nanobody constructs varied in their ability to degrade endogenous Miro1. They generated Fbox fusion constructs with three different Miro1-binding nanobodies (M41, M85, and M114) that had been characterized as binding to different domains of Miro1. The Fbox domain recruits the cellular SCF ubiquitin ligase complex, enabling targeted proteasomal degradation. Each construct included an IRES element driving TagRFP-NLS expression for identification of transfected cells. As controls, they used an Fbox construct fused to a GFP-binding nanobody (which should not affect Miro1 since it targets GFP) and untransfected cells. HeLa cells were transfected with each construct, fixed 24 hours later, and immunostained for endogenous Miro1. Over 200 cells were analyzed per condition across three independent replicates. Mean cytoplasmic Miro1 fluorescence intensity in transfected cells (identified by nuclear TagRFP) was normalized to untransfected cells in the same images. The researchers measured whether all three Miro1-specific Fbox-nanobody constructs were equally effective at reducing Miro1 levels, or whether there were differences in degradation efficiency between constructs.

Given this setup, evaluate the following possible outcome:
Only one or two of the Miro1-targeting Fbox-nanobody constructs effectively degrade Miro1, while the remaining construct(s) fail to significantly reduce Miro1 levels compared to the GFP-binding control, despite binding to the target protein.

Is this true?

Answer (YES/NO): NO